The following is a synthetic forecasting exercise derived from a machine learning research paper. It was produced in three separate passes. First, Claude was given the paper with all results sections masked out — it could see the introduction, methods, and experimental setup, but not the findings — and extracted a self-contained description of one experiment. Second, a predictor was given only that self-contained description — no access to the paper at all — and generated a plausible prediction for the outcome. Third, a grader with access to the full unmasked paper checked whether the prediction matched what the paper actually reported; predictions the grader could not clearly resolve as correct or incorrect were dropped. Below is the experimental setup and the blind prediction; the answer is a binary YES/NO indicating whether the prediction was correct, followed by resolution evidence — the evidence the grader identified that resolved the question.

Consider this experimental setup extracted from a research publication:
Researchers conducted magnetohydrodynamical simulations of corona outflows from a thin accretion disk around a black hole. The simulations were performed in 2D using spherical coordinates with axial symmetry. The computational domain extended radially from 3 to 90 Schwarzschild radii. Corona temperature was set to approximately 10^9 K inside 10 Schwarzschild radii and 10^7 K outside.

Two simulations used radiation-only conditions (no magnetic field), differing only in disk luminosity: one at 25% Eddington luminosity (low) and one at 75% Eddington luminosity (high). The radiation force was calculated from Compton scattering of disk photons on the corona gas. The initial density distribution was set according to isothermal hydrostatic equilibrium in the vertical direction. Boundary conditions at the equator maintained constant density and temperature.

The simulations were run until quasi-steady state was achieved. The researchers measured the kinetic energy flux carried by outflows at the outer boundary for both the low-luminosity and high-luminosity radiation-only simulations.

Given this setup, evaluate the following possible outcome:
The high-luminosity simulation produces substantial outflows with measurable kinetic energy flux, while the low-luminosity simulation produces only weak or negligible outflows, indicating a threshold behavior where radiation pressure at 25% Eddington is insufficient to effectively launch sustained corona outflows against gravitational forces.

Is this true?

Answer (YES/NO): YES